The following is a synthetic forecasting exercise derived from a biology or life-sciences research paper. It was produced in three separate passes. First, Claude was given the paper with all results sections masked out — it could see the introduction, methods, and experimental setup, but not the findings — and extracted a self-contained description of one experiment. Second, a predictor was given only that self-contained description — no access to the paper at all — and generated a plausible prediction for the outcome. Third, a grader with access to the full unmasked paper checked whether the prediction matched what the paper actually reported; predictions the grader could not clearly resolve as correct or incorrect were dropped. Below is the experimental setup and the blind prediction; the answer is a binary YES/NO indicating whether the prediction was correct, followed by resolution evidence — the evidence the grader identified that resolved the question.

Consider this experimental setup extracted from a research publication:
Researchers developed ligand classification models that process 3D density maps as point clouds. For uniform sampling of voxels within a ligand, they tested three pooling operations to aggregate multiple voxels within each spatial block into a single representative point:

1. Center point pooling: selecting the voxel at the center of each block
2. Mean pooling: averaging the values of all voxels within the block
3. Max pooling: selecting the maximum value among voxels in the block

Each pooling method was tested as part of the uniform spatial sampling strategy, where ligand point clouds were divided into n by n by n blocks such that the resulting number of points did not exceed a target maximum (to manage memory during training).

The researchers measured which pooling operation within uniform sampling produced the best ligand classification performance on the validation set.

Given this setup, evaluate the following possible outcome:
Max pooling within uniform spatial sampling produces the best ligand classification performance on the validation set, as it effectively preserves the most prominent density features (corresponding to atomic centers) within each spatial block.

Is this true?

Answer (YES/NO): YES